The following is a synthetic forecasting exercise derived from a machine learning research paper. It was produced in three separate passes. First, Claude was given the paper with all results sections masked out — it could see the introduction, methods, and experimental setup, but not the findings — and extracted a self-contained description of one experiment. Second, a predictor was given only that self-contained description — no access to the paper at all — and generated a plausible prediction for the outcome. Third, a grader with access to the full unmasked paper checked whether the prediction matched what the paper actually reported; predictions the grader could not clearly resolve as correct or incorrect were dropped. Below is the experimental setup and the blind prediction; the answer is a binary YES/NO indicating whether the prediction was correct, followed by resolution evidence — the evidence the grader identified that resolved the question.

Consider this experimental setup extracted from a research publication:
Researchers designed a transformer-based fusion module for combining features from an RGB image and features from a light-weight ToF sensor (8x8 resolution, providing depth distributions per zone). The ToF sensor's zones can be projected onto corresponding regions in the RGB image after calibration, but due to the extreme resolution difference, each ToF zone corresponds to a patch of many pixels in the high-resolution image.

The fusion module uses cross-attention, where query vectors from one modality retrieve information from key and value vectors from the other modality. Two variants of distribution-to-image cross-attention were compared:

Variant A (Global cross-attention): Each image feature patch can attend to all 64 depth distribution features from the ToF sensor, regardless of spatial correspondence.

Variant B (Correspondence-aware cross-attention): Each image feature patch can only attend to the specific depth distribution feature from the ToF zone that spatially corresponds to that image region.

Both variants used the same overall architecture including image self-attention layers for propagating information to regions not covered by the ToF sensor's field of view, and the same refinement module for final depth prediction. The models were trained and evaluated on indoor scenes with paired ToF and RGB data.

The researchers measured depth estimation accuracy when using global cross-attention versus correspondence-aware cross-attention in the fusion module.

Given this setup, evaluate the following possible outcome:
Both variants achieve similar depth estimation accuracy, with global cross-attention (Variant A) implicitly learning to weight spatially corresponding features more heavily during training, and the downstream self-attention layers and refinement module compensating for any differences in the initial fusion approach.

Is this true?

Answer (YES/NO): NO